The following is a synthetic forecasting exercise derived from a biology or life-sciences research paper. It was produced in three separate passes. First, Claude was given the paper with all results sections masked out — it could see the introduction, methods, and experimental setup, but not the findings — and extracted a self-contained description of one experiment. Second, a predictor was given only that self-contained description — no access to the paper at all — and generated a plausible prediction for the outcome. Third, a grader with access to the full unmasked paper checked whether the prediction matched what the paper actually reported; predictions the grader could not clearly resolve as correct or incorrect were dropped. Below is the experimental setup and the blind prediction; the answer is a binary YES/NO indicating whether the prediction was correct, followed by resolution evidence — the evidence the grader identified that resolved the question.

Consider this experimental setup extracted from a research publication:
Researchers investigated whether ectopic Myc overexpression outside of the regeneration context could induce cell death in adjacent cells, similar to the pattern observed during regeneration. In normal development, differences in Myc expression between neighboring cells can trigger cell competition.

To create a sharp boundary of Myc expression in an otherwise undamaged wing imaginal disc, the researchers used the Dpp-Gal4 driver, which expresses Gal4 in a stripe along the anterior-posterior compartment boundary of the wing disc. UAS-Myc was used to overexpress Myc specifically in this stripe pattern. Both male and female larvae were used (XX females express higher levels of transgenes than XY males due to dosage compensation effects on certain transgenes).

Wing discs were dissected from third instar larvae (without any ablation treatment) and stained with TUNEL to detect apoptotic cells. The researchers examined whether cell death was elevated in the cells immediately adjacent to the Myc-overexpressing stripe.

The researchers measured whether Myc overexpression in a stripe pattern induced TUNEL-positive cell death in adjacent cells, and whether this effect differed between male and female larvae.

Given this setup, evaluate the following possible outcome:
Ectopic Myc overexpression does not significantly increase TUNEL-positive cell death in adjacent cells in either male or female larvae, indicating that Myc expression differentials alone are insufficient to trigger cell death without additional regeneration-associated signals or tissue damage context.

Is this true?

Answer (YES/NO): NO